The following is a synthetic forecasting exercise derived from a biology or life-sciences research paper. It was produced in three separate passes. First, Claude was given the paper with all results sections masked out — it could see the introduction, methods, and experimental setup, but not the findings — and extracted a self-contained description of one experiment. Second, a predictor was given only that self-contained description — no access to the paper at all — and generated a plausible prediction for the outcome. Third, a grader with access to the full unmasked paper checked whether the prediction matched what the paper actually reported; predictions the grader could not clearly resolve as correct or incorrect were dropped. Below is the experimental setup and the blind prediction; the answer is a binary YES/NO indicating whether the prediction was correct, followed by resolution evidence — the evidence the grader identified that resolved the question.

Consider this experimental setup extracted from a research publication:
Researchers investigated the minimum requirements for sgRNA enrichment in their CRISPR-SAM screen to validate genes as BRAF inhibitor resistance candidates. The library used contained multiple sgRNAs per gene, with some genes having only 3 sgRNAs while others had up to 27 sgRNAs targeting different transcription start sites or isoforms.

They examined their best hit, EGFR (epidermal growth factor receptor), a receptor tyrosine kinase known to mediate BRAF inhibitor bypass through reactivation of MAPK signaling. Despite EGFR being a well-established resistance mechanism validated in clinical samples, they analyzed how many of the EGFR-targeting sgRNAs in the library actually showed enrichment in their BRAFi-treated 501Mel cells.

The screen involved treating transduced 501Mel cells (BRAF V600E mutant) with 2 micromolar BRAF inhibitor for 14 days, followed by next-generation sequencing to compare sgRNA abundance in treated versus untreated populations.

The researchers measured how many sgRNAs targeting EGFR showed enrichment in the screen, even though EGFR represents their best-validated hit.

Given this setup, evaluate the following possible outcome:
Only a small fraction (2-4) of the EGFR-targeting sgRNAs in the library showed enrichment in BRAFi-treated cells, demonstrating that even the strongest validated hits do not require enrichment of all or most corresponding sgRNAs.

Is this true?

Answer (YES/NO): YES